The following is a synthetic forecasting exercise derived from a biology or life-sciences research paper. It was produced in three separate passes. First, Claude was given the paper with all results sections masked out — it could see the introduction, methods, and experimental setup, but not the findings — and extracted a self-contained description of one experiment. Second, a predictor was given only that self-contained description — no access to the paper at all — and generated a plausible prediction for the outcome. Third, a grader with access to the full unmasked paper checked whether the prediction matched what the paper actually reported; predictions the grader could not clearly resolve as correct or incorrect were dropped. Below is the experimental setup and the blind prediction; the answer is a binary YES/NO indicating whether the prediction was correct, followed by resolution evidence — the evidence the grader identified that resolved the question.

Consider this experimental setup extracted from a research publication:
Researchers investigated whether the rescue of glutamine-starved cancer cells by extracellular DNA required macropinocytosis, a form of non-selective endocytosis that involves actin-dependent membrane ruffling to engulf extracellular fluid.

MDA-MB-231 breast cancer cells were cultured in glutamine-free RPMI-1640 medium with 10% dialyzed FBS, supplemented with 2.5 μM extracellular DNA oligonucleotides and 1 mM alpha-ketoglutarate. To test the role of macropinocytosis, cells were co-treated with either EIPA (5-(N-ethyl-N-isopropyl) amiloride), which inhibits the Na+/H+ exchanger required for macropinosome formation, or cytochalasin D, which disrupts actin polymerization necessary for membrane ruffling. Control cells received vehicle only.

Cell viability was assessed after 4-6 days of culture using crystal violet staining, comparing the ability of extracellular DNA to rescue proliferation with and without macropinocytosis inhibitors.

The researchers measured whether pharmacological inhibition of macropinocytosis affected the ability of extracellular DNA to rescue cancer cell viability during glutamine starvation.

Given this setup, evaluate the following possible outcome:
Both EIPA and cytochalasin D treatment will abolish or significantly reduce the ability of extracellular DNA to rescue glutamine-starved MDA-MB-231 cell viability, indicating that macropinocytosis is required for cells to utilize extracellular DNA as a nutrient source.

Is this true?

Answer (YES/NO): YES